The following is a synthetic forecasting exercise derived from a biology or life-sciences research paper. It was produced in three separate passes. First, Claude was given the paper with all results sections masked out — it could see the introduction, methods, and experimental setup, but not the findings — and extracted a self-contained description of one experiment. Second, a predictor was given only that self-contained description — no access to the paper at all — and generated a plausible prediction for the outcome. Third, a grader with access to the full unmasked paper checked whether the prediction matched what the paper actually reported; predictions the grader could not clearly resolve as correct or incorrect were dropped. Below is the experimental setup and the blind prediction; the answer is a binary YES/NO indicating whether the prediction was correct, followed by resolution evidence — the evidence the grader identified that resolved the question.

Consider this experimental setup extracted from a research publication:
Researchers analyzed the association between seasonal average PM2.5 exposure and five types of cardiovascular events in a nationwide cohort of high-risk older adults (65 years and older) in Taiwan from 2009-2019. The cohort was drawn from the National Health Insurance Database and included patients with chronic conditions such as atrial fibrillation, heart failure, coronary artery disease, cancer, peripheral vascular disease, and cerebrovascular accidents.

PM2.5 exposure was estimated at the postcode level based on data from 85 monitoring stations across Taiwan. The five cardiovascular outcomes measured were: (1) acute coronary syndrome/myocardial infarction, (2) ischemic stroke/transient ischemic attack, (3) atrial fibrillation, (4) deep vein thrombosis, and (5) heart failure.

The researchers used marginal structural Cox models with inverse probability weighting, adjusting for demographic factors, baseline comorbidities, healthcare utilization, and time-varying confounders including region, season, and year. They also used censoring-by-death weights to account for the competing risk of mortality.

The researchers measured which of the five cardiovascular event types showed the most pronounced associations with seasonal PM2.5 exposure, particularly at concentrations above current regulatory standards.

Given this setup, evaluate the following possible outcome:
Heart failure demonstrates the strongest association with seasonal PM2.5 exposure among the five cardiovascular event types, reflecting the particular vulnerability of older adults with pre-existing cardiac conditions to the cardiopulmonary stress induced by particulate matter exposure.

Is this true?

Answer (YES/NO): NO